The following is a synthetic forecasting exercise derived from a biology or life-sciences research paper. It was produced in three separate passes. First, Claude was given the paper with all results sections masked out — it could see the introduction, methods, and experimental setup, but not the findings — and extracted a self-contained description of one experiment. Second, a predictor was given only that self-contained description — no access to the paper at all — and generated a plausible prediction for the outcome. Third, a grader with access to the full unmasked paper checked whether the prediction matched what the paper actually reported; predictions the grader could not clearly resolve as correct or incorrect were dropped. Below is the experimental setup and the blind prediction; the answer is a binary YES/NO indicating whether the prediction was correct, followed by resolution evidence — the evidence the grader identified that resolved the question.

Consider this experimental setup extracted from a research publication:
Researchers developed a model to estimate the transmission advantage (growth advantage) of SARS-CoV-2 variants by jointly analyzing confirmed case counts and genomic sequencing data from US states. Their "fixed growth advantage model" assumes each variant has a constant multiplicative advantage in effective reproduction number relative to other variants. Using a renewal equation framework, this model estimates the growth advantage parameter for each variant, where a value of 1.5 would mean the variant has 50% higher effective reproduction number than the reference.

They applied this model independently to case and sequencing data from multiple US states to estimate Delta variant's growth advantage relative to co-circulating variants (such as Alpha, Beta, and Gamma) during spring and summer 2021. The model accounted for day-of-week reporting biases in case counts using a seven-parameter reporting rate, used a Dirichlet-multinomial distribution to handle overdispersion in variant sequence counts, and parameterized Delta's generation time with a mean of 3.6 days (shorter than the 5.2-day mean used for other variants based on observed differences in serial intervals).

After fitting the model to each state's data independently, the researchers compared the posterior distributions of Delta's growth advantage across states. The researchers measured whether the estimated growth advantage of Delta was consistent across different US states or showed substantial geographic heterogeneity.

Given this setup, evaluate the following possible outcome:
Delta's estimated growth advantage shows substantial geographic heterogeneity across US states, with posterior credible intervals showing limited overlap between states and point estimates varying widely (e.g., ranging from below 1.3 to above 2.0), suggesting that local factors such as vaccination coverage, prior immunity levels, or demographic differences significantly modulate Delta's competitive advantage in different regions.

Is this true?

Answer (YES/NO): NO